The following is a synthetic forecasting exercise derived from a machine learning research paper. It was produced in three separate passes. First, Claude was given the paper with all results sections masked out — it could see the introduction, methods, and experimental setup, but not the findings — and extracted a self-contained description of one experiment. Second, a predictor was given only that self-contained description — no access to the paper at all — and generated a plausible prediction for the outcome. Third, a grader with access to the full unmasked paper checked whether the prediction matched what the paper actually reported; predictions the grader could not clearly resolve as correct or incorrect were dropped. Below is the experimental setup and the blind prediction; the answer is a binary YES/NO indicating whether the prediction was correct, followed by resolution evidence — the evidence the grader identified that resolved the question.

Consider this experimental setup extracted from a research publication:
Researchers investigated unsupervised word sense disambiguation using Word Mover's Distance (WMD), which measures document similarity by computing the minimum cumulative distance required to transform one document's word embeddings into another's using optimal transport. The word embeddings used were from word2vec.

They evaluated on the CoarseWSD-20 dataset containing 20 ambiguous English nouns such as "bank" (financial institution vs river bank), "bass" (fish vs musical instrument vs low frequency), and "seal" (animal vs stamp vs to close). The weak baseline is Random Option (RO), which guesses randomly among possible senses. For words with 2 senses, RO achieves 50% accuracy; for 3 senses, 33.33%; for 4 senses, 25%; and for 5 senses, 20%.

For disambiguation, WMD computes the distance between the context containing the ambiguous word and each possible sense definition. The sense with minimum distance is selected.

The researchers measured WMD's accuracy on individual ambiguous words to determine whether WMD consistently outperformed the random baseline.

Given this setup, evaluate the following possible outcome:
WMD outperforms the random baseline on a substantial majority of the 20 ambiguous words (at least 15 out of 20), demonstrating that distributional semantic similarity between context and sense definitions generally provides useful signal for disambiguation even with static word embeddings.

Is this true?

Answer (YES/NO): NO